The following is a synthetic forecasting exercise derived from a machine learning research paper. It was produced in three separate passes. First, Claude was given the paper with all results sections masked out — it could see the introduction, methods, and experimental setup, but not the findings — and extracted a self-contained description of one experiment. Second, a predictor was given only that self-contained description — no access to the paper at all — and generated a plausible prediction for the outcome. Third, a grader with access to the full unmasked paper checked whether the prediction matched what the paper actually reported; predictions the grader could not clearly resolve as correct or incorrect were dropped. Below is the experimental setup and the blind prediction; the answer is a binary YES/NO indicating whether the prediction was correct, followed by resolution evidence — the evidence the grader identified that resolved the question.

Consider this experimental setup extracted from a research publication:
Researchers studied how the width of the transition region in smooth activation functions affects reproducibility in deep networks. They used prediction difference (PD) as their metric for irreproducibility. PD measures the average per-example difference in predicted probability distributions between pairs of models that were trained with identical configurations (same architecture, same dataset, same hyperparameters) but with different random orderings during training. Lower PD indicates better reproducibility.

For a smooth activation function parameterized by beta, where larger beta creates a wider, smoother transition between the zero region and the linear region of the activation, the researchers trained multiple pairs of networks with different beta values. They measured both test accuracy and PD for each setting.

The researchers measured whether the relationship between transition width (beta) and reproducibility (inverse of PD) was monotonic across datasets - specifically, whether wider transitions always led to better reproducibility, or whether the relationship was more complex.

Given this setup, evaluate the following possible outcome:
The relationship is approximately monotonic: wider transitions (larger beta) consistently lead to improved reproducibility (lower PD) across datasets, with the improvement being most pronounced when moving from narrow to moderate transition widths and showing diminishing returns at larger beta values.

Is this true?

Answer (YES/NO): YES